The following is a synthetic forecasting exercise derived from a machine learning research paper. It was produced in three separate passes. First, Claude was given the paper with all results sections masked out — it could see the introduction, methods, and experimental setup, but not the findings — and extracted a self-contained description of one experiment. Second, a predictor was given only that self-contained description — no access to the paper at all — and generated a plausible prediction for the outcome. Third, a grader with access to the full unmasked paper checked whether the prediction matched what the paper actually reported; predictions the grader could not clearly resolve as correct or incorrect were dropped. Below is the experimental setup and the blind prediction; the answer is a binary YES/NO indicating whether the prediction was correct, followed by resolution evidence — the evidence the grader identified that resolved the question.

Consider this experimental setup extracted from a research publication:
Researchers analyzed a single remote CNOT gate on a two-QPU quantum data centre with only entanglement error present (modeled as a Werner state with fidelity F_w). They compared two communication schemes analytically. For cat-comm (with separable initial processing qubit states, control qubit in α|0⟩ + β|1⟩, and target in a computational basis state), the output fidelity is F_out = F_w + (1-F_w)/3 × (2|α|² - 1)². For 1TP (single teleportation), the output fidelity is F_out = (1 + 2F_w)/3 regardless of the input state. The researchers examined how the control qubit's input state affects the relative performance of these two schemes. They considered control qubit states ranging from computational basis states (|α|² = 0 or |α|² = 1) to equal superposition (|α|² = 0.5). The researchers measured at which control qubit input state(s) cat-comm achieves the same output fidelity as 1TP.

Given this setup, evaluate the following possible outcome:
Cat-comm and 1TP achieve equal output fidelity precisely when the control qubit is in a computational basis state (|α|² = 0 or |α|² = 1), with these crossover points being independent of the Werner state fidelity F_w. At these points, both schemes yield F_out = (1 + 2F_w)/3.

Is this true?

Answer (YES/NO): YES